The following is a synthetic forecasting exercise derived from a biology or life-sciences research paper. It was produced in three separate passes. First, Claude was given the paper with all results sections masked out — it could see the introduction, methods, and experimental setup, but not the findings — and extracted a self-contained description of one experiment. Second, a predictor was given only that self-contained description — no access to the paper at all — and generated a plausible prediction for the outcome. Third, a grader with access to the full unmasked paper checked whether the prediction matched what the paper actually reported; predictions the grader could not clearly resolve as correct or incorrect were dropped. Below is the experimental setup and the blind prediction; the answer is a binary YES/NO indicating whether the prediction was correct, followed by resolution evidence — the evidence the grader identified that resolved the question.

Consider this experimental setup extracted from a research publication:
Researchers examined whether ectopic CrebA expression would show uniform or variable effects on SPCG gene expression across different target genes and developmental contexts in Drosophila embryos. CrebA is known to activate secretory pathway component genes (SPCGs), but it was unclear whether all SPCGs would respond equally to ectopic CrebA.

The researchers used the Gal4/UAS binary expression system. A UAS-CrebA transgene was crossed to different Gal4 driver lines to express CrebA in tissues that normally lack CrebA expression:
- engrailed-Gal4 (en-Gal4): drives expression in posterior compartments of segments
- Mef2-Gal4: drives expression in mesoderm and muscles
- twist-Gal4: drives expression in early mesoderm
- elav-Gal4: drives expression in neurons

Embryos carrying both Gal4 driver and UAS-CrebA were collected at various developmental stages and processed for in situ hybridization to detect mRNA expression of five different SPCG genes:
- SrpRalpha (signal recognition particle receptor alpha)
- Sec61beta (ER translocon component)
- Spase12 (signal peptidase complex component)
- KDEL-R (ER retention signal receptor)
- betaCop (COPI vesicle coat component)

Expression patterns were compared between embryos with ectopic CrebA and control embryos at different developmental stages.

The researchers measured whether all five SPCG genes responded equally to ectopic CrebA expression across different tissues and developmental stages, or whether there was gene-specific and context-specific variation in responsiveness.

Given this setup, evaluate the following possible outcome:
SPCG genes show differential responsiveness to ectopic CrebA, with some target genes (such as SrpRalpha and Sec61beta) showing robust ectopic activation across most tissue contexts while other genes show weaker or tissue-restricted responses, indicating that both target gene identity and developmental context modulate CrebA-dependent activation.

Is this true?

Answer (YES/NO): YES